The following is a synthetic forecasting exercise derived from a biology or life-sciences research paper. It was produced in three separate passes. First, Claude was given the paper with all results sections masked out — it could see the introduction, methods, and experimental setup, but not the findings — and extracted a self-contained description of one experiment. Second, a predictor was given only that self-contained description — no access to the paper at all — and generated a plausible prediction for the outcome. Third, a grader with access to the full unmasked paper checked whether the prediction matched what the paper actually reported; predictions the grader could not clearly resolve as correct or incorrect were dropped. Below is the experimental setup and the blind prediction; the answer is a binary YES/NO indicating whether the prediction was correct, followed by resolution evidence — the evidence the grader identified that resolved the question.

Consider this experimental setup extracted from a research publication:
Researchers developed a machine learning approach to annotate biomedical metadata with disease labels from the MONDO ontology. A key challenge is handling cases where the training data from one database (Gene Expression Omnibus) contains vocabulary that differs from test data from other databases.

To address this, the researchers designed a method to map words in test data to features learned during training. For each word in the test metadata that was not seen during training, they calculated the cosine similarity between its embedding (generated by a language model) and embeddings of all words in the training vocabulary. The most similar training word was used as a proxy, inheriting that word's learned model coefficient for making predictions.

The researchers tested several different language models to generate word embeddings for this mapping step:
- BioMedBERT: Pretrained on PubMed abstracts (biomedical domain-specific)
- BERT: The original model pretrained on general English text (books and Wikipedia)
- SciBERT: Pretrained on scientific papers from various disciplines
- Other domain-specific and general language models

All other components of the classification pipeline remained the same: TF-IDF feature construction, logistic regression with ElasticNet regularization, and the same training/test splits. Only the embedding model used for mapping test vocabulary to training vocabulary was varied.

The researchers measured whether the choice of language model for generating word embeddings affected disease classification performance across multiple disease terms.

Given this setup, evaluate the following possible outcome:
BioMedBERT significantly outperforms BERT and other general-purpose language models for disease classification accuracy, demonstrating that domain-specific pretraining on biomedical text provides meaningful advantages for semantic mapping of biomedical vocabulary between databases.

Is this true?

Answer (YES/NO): NO